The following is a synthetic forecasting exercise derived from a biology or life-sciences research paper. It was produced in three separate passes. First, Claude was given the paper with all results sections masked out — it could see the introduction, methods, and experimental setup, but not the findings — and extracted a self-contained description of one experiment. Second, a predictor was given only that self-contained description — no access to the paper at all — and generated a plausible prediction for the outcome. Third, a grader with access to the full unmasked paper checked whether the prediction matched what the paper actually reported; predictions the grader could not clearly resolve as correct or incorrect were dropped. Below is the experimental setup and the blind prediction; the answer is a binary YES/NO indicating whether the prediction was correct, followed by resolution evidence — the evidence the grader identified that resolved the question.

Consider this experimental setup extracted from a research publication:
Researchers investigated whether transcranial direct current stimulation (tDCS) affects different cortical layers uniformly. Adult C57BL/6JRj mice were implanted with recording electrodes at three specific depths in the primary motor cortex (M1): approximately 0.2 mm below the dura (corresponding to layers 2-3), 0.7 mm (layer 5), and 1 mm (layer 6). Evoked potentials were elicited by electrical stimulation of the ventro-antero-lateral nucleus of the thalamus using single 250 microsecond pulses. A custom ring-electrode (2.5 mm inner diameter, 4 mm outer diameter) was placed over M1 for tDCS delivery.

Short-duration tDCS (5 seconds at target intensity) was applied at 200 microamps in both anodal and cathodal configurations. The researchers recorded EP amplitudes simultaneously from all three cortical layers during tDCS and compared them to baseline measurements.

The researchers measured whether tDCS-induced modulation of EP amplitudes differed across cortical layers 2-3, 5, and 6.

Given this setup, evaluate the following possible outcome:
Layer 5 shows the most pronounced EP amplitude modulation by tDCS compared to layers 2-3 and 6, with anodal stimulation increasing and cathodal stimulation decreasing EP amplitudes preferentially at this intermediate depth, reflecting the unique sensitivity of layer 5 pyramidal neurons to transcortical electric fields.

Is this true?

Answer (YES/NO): NO